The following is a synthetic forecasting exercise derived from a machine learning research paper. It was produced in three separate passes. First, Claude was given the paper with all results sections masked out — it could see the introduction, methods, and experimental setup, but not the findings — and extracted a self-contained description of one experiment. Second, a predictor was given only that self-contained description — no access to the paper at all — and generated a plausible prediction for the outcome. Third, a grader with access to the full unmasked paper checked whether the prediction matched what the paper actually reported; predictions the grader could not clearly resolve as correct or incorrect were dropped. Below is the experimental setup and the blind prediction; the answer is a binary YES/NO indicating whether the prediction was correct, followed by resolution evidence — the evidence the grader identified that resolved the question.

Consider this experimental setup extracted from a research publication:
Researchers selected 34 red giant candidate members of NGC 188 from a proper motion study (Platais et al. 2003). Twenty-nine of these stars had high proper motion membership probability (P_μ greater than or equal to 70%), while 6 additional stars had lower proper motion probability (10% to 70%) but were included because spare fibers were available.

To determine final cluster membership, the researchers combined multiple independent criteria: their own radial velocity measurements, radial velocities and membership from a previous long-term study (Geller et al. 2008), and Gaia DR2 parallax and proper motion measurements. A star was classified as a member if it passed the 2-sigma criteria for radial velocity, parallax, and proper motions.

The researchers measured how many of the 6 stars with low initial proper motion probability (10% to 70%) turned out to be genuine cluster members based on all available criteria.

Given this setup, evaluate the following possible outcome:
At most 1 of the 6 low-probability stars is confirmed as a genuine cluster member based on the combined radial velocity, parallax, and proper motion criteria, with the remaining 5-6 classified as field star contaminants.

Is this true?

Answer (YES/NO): NO